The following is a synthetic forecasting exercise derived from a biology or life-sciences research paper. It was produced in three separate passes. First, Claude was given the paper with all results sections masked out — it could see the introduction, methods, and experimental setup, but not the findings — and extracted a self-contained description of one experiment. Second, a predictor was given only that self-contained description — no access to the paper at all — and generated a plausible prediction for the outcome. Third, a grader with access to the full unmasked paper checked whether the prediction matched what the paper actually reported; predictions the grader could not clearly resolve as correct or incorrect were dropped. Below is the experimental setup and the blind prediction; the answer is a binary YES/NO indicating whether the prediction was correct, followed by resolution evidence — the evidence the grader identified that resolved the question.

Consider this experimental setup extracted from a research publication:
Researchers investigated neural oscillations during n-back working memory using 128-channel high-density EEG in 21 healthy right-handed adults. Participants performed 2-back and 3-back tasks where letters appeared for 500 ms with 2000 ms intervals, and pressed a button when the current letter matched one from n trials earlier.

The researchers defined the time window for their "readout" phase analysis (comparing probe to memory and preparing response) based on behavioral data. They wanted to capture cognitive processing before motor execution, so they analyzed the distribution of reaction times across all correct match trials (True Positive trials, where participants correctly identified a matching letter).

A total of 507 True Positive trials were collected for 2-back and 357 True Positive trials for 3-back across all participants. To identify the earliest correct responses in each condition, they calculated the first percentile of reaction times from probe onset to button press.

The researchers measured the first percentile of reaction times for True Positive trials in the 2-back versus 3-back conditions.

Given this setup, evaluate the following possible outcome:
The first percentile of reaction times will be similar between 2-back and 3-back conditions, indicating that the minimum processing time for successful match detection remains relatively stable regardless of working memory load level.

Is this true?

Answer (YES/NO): YES